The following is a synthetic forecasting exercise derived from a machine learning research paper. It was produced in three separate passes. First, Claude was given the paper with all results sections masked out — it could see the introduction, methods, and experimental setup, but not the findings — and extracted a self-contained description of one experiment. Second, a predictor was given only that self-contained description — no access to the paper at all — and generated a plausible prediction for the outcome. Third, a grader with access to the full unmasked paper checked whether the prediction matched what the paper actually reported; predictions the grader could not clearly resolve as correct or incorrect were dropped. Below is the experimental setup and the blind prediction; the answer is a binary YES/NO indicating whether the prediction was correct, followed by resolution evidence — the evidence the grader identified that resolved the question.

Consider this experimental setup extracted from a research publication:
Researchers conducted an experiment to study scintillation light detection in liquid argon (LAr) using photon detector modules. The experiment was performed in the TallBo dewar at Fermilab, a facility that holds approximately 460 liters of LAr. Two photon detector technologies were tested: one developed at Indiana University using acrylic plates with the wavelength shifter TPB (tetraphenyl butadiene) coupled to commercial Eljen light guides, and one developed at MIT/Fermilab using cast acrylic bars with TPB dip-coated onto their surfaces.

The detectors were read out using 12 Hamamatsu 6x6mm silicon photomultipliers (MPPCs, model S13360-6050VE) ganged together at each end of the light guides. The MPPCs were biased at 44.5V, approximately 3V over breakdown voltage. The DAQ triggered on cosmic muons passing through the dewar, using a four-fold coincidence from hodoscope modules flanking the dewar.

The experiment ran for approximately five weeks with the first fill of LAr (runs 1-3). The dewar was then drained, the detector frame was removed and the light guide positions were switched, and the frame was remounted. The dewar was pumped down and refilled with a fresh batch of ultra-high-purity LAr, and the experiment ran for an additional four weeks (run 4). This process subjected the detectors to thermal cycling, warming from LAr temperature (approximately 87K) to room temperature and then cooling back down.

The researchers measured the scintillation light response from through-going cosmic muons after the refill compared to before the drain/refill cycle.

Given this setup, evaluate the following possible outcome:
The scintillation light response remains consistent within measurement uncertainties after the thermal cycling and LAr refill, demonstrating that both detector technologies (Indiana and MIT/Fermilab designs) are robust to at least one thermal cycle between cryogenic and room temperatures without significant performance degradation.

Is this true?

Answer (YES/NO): NO